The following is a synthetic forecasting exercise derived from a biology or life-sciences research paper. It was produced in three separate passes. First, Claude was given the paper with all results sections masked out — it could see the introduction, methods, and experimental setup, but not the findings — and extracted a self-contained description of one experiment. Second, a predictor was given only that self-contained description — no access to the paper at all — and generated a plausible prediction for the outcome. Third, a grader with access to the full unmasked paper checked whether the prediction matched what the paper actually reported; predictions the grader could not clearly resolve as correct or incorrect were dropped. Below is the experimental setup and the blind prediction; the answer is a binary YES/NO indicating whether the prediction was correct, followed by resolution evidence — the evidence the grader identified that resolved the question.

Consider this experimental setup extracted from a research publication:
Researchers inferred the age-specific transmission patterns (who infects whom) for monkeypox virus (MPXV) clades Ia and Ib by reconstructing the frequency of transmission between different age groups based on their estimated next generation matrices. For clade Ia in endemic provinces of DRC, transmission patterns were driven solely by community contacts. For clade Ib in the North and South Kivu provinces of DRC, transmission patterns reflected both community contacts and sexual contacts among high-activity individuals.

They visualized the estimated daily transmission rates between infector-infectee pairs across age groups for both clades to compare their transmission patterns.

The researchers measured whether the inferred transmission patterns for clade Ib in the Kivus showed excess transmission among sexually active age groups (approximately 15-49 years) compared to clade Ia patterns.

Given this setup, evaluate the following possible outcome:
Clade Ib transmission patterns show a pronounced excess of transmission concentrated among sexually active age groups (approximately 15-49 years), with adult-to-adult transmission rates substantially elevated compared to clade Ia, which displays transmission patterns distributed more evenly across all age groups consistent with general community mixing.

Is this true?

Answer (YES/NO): YES